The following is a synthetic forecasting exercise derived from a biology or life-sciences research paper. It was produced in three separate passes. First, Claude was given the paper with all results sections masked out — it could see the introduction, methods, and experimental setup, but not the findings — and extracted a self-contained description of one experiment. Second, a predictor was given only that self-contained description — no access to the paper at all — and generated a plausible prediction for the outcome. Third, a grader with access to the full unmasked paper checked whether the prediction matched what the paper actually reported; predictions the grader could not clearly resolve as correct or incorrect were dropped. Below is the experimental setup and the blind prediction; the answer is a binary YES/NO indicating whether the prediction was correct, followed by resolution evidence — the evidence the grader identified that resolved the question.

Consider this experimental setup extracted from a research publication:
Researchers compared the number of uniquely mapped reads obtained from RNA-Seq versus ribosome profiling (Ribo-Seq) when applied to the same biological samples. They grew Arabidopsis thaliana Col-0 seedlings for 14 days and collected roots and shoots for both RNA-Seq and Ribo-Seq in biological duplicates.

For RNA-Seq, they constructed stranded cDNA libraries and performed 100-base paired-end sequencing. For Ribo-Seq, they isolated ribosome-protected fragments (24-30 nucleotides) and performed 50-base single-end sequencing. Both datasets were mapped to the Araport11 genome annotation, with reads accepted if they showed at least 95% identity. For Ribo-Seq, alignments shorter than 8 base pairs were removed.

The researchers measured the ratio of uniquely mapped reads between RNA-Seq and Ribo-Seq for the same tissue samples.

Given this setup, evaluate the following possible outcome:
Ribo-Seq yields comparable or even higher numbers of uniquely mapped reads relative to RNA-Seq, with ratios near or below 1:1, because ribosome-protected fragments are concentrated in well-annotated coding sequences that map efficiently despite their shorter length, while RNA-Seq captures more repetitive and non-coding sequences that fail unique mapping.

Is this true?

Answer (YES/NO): NO